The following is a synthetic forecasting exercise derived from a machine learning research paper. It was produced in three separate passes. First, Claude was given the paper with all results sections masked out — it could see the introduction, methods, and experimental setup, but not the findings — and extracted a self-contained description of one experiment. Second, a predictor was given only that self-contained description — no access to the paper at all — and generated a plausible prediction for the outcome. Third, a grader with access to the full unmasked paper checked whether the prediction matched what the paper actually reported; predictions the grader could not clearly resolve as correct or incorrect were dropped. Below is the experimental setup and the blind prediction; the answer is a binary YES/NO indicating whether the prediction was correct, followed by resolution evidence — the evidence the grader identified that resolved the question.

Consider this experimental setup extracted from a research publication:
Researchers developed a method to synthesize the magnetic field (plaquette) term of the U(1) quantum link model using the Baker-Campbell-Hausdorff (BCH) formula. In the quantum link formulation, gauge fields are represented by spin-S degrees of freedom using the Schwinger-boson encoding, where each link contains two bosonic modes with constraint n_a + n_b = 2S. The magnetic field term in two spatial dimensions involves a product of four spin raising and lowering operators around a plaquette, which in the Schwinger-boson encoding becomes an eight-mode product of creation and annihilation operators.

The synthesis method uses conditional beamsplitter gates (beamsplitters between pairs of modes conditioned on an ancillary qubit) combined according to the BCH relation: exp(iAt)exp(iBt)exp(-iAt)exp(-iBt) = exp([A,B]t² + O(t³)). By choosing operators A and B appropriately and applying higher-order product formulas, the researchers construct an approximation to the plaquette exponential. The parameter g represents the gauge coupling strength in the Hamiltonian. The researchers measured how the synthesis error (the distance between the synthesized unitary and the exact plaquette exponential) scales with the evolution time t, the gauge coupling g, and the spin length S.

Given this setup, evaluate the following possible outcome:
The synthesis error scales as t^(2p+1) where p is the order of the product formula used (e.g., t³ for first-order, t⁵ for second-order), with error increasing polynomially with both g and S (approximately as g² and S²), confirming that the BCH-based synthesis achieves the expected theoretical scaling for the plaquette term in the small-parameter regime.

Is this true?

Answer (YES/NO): NO